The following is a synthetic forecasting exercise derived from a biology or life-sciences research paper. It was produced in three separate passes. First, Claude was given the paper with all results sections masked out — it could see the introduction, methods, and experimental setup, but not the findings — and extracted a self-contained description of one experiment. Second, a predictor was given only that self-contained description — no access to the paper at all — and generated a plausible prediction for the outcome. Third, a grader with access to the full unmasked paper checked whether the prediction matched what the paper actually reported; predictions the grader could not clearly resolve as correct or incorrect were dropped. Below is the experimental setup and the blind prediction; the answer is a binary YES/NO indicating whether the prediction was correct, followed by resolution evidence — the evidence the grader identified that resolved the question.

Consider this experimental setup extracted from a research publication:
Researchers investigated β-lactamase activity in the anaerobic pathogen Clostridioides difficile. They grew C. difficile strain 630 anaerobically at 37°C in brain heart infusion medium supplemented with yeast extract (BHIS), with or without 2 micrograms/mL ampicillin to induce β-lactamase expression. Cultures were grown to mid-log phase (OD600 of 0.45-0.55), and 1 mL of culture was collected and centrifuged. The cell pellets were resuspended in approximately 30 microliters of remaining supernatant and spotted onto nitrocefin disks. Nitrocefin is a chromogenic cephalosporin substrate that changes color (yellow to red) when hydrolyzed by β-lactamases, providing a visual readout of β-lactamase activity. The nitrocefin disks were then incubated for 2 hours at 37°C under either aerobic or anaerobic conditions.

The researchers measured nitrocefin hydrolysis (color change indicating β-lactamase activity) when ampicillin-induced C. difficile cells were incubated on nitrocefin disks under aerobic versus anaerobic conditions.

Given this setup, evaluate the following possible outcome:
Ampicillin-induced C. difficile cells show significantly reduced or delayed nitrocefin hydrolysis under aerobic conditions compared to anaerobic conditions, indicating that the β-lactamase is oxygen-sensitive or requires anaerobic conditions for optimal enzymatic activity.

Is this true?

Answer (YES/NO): YES